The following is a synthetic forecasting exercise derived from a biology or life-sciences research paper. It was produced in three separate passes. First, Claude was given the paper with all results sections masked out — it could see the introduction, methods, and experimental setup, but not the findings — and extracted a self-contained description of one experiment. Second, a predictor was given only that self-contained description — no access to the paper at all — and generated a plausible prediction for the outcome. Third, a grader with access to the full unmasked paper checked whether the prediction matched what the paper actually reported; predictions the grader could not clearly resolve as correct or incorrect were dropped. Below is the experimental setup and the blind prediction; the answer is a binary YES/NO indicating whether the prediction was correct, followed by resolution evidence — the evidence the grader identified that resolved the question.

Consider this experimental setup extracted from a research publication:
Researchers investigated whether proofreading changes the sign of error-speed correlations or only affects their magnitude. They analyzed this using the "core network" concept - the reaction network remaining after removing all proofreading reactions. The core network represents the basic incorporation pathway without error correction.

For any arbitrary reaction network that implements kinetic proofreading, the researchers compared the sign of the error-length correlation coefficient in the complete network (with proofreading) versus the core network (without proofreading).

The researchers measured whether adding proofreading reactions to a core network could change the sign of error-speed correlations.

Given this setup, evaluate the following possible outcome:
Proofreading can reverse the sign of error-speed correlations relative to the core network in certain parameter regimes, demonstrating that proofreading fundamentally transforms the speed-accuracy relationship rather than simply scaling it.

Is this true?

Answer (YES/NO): NO